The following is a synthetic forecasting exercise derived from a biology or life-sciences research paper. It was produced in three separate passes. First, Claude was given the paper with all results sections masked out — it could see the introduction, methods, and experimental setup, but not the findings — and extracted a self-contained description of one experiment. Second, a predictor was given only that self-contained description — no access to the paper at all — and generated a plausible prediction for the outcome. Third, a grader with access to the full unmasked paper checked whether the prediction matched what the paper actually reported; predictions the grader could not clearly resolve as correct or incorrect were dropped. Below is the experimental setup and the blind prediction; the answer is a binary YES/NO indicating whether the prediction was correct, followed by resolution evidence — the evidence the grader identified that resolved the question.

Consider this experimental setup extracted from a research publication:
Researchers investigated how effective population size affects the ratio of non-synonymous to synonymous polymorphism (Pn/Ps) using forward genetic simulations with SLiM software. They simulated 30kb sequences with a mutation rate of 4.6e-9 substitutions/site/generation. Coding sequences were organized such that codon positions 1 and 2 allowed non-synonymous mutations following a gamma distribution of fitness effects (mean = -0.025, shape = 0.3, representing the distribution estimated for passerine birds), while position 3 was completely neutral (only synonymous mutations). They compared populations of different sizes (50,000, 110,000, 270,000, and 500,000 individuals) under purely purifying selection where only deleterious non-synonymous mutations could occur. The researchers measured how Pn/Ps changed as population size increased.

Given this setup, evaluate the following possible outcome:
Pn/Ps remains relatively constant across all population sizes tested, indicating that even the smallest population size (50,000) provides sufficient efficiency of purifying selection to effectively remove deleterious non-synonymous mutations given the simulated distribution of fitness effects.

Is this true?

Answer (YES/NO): NO